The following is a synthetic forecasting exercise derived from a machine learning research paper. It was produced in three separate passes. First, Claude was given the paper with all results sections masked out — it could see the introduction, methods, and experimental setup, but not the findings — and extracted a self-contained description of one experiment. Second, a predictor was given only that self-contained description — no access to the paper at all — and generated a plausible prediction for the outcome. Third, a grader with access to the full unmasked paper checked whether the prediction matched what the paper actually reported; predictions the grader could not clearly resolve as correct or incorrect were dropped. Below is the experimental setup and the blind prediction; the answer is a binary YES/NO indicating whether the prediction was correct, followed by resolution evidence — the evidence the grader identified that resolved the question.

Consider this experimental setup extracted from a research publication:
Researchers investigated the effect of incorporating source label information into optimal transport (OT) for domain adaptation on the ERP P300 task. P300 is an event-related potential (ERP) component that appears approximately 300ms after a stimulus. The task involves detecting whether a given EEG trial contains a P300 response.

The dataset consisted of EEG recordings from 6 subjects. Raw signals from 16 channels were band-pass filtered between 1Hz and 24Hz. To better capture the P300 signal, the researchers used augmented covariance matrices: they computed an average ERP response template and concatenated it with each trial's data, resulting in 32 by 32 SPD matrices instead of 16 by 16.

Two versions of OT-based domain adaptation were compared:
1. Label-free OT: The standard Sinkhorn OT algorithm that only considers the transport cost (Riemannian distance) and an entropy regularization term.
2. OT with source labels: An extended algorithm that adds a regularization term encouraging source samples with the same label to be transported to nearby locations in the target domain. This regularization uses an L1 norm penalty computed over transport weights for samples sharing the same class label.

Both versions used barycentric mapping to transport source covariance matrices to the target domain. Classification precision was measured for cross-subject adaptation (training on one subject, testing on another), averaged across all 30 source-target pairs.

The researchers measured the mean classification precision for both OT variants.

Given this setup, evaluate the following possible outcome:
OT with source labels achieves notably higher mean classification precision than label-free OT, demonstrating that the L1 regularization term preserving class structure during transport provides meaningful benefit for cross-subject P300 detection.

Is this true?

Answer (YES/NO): NO